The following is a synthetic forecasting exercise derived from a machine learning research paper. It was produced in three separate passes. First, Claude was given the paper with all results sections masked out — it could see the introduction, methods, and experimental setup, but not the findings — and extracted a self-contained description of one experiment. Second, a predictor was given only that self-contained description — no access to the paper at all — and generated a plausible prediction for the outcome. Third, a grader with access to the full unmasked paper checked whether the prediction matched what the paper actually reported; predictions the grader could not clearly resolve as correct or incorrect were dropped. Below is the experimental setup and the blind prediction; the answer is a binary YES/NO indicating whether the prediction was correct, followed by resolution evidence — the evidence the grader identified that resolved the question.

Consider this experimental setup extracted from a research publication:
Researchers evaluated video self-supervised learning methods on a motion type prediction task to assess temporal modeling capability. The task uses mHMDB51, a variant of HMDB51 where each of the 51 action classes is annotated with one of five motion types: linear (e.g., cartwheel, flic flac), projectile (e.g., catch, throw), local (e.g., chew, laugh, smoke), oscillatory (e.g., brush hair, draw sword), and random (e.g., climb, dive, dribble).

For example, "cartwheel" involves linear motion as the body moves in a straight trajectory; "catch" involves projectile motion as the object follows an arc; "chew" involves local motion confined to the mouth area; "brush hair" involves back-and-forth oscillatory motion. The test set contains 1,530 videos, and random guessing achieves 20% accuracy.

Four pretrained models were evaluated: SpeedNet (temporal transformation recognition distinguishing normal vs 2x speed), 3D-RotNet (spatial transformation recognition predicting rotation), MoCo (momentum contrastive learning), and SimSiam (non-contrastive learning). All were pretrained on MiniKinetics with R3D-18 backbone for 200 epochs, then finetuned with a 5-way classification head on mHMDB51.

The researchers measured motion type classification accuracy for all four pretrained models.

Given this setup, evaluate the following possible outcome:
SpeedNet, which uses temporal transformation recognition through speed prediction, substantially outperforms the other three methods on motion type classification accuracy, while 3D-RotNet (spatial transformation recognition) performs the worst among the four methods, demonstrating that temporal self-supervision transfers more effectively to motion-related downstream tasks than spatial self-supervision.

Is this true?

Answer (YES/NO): NO